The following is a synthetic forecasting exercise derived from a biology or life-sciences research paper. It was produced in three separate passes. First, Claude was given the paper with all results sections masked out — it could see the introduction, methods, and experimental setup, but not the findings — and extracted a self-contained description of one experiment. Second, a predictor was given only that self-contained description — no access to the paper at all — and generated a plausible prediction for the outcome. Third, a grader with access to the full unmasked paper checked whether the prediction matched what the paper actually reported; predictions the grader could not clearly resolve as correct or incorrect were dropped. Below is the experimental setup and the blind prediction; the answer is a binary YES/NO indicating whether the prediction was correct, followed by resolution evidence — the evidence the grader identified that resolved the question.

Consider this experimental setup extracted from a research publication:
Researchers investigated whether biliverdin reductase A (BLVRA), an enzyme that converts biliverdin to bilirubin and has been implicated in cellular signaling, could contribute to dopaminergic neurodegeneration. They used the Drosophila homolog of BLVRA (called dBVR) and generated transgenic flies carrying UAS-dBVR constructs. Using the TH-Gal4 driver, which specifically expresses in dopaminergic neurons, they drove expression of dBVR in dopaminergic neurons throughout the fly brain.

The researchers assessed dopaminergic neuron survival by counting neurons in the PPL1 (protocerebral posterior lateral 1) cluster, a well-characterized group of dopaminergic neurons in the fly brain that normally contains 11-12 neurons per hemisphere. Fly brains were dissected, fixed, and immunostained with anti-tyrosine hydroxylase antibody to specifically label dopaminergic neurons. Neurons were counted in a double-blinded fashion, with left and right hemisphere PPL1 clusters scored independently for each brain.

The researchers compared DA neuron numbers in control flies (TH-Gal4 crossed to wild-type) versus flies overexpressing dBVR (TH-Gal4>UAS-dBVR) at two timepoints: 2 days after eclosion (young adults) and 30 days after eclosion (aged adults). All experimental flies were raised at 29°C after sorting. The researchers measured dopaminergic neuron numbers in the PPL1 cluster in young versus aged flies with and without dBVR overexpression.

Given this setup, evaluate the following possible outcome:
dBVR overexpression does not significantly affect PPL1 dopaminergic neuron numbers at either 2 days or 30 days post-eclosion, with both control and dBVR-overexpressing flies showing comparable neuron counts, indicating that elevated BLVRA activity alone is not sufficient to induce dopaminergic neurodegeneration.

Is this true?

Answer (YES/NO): NO